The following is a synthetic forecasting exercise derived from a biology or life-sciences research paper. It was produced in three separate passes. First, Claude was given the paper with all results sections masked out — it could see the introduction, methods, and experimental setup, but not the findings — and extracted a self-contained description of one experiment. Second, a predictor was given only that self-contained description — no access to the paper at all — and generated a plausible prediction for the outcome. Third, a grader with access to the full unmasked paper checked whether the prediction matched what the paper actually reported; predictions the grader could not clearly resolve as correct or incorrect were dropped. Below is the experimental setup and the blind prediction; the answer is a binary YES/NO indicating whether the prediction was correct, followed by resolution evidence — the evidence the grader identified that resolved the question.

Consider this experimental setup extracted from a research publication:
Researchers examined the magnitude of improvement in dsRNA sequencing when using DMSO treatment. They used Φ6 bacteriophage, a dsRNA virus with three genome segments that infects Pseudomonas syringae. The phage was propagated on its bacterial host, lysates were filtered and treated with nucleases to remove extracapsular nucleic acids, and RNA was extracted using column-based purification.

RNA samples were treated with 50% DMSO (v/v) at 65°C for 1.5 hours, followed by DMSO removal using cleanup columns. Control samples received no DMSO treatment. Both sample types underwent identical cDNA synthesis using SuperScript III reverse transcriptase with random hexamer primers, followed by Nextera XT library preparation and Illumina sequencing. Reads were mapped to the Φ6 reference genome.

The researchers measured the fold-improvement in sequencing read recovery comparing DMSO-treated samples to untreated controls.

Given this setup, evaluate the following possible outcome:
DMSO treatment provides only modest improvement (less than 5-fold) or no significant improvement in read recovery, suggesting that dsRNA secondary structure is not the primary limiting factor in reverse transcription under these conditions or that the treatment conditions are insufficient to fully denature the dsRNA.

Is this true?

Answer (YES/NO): NO